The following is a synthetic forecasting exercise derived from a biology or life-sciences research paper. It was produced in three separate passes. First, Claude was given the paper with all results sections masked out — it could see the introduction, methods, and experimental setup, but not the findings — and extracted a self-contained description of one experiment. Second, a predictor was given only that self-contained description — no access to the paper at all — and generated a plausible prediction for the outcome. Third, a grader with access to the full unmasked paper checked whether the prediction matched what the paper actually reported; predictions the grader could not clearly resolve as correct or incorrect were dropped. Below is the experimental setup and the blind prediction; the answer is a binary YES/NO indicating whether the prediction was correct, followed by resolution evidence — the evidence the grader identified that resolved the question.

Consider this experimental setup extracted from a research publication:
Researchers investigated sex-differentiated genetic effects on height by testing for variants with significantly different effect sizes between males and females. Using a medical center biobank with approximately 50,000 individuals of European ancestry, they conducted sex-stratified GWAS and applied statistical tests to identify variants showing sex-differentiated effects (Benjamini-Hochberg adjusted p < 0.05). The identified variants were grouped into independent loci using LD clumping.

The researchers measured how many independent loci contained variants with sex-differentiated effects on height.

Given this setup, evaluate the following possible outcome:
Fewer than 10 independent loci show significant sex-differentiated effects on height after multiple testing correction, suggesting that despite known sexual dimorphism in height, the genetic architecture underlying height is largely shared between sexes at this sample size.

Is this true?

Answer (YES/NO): YES